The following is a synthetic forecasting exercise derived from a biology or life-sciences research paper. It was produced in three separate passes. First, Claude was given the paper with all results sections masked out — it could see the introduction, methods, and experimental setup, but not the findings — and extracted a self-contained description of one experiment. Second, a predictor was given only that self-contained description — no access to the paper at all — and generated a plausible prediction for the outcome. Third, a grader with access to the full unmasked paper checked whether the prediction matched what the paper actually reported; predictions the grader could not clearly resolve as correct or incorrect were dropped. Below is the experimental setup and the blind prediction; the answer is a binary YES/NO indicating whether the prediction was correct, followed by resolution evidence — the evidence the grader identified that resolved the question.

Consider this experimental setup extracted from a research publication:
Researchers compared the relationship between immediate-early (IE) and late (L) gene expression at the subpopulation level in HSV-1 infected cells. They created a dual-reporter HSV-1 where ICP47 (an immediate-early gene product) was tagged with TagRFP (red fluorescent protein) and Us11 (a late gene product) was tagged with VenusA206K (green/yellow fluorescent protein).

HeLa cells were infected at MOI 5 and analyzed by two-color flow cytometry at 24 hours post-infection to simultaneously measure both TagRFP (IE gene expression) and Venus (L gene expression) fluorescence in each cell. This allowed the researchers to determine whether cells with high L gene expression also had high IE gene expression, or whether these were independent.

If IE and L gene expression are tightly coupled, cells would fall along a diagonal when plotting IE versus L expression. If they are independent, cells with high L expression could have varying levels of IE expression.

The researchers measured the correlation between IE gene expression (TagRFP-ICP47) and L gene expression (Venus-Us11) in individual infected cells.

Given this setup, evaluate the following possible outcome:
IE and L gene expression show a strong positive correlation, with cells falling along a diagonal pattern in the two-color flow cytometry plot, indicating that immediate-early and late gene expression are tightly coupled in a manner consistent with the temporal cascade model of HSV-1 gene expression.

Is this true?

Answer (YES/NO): NO